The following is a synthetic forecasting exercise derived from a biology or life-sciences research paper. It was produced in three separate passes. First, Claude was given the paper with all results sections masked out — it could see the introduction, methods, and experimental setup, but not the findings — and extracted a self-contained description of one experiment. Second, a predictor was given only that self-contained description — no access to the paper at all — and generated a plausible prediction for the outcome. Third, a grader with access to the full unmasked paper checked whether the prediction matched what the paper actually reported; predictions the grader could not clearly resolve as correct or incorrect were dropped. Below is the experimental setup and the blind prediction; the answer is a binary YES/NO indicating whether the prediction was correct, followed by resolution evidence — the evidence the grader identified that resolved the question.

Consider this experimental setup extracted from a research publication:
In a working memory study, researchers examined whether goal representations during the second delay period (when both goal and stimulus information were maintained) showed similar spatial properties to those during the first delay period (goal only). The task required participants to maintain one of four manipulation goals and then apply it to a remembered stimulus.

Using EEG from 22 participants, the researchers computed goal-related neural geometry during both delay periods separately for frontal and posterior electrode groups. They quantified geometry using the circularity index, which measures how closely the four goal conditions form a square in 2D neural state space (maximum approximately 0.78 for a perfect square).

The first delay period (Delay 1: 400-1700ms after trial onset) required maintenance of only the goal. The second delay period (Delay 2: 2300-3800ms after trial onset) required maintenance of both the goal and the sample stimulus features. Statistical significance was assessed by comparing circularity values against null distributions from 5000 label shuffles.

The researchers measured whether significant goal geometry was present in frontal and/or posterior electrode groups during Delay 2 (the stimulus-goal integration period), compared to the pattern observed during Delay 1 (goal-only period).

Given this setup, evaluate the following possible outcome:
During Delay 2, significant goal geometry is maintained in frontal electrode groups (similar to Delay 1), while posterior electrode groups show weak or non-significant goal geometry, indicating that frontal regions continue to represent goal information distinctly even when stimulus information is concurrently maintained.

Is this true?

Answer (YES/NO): NO